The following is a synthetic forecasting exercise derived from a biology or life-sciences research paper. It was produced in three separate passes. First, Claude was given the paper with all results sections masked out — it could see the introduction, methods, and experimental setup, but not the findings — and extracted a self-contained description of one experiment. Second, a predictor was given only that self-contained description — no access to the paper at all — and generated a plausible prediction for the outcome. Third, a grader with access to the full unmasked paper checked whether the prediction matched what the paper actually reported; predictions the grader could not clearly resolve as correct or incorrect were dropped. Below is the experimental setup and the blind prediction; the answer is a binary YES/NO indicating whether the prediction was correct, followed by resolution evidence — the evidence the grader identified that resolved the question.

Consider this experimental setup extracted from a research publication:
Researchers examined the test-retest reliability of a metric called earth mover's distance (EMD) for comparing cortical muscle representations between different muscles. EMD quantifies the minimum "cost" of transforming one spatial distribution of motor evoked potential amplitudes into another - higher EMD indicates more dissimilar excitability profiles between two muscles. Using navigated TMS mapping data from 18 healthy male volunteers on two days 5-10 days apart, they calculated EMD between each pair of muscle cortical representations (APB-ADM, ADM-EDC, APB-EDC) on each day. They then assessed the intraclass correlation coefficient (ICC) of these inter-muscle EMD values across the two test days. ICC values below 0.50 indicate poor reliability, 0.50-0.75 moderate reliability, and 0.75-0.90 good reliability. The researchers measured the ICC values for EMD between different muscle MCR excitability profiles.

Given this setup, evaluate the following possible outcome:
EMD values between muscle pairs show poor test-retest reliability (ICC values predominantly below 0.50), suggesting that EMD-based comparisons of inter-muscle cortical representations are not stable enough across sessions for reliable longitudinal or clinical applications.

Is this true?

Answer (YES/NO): NO